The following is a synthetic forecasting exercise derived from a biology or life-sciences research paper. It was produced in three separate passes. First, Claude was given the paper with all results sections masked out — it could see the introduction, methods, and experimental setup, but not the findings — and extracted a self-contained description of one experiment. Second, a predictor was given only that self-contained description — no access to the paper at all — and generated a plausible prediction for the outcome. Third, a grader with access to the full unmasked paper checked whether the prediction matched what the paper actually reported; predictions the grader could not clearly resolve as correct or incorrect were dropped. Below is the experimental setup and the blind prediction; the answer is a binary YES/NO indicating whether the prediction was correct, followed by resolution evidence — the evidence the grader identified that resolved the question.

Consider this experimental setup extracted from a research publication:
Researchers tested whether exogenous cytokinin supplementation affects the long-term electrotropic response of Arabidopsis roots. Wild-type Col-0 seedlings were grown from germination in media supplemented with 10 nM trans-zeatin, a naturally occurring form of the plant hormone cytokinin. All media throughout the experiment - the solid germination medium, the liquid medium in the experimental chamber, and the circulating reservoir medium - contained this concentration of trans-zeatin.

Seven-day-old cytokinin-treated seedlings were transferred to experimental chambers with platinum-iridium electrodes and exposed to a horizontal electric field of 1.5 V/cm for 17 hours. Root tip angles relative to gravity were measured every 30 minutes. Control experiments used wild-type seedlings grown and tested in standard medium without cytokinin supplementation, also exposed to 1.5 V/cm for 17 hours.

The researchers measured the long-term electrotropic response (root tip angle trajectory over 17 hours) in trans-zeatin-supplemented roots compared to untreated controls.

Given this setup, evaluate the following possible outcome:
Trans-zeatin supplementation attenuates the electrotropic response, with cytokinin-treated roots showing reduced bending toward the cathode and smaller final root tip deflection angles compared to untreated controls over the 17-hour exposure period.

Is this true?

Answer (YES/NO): NO